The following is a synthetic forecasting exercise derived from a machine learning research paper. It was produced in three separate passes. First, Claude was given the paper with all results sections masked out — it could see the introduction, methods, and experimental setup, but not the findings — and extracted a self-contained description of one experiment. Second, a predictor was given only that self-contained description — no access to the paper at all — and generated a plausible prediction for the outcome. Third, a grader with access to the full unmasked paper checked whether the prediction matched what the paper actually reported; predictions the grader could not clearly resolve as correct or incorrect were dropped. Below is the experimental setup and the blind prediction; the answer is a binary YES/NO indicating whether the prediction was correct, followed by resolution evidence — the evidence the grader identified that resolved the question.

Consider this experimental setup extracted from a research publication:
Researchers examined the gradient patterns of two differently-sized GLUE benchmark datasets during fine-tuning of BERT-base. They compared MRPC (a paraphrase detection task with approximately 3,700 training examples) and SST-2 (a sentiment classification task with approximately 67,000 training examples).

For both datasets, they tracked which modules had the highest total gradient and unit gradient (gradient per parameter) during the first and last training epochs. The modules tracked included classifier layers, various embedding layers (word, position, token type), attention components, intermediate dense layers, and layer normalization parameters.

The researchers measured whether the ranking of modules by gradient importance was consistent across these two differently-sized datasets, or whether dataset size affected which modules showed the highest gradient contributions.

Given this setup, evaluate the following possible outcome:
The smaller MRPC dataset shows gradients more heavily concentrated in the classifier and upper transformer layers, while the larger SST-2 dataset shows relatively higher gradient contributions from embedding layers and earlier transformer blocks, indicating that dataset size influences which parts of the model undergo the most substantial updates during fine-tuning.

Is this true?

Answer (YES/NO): NO